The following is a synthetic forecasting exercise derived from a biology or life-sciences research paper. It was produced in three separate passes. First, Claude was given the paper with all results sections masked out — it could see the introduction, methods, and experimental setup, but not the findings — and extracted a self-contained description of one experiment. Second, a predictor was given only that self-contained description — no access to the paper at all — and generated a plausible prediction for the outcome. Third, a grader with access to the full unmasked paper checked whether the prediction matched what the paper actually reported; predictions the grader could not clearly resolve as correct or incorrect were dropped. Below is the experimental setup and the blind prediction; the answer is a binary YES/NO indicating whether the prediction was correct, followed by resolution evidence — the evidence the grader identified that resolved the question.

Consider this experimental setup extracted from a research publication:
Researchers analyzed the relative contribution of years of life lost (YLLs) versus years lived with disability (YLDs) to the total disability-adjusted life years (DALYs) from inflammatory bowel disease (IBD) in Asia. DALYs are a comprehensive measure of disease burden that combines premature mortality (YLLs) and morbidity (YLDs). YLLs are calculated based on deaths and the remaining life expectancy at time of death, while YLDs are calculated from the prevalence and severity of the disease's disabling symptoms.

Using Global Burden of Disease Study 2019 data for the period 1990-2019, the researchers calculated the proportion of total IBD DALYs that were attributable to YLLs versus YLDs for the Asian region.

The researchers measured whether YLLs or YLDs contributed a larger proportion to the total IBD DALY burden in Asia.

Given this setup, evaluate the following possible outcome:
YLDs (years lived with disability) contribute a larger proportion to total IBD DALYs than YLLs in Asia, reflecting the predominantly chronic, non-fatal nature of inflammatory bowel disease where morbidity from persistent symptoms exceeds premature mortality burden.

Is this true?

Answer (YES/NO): NO